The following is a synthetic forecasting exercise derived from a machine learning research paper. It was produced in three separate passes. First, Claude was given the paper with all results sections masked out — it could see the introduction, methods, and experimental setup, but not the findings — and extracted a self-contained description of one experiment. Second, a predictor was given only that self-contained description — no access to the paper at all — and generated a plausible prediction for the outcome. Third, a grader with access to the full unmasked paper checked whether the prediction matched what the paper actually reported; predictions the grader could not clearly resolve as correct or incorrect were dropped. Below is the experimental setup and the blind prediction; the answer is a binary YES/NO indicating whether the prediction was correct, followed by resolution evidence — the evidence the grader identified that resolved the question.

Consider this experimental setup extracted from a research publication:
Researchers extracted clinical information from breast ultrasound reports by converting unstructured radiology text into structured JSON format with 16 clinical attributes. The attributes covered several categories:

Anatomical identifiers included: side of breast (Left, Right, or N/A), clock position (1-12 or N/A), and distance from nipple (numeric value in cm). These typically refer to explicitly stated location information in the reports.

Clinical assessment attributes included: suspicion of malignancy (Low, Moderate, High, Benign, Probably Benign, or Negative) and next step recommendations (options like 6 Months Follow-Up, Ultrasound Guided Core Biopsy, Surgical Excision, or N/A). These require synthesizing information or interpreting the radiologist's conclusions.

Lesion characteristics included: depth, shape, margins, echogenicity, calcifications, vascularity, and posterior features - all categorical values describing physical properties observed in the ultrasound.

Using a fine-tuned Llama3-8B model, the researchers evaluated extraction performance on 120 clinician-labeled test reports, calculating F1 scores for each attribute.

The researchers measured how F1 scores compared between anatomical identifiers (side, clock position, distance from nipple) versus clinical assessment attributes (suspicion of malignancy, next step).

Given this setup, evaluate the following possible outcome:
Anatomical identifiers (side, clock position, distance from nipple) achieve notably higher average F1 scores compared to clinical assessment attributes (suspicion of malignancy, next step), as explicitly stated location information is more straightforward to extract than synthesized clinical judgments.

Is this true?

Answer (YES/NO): YES